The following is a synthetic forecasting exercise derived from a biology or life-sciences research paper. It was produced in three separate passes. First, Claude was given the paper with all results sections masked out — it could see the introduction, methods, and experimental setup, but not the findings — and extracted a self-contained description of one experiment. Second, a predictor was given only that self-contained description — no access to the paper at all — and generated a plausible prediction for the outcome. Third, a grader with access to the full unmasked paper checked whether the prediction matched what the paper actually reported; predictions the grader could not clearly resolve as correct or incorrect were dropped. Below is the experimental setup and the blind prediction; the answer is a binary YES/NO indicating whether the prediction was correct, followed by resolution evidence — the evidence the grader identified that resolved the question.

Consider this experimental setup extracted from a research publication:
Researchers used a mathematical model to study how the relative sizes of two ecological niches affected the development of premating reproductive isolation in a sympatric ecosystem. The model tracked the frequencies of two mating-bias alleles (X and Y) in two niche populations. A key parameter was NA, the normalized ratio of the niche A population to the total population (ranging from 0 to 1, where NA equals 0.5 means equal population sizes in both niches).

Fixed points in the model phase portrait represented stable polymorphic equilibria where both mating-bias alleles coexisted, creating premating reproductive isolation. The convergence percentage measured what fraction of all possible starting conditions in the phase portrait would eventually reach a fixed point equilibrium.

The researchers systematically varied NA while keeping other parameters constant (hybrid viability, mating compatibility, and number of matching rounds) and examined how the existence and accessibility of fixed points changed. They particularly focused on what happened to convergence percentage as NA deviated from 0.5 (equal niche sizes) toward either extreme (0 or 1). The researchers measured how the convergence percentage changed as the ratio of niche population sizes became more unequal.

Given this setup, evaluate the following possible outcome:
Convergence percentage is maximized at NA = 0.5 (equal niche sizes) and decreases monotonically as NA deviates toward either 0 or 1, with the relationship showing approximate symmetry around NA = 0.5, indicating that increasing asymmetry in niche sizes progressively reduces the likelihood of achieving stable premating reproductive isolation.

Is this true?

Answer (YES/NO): YES